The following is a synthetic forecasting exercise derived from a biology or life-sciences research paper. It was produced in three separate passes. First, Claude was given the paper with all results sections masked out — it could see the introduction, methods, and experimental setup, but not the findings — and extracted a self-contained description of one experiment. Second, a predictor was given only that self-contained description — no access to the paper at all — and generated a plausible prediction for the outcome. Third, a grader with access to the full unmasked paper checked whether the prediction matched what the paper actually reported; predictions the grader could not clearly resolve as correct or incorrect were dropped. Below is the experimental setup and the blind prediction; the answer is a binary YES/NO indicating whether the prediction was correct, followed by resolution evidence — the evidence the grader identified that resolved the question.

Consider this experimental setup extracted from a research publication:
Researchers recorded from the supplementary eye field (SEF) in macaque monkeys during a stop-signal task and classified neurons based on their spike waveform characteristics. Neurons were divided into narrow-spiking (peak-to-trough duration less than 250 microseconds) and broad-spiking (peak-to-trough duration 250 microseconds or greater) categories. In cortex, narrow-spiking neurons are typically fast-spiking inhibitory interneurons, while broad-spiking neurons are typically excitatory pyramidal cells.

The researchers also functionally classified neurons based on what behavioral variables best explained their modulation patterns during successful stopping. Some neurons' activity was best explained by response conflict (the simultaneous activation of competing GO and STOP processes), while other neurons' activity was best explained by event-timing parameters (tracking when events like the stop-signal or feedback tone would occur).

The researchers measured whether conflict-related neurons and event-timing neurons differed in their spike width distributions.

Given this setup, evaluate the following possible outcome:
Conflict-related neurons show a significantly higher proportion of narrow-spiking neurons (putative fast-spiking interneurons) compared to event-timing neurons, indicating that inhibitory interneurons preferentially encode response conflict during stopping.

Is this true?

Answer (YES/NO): NO